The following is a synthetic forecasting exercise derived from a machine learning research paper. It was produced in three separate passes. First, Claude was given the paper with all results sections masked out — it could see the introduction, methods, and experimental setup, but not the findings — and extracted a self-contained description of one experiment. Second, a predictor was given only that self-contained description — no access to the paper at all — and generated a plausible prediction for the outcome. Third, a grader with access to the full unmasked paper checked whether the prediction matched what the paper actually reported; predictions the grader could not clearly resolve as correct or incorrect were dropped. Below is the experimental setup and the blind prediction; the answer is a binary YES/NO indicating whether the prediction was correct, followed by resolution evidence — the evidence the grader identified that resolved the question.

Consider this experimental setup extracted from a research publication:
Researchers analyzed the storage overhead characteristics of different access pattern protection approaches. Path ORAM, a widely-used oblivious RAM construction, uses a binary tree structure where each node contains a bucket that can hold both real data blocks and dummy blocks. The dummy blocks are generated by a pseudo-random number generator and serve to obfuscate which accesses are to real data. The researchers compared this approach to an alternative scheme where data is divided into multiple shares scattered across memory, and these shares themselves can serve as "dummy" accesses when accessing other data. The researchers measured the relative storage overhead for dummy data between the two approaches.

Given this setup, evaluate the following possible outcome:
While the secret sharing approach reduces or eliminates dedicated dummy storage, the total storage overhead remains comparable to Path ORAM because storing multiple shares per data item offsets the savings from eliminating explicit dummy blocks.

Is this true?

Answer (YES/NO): NO